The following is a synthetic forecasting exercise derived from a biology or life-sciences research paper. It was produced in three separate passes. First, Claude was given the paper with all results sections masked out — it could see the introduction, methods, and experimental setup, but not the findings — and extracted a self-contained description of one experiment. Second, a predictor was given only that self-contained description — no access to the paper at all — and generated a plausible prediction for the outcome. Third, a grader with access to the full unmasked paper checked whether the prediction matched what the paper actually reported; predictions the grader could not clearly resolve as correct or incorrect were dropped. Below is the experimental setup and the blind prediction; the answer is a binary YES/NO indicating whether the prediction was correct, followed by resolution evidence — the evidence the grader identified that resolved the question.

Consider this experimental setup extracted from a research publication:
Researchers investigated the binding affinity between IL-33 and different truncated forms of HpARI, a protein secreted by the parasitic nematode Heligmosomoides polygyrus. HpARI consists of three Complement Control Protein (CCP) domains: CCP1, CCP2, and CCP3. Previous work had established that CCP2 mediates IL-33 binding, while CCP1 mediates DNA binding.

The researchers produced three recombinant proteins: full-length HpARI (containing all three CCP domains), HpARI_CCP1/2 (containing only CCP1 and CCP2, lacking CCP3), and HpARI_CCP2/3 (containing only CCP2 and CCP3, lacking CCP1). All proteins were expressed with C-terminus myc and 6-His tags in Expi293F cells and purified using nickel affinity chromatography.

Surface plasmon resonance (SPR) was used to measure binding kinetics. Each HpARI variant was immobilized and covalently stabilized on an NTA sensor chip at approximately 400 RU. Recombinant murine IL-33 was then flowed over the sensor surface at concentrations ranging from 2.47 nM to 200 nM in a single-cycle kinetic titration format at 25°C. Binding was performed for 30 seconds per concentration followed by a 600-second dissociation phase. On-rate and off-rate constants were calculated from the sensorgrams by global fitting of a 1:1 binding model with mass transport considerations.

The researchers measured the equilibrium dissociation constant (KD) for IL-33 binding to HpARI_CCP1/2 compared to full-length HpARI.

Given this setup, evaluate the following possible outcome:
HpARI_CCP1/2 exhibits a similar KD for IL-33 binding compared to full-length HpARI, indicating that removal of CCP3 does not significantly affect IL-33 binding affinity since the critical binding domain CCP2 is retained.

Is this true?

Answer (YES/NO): NO